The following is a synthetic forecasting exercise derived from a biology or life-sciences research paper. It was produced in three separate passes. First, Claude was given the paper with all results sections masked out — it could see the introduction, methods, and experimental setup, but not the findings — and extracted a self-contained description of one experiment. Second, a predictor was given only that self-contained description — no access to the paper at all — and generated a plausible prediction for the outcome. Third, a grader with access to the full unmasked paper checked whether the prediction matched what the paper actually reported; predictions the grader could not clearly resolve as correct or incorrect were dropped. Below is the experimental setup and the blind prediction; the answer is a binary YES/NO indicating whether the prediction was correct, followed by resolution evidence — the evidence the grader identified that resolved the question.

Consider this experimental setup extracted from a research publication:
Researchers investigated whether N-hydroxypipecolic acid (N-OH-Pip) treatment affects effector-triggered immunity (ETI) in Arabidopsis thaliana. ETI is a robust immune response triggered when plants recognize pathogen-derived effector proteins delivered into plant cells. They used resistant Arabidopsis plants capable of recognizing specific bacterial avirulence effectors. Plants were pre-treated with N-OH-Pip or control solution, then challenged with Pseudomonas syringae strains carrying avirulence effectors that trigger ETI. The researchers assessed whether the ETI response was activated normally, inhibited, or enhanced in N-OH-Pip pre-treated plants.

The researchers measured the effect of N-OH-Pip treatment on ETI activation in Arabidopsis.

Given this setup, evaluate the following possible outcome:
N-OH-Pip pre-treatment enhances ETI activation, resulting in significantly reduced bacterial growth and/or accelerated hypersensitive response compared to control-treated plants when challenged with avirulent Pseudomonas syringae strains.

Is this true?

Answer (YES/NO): YES